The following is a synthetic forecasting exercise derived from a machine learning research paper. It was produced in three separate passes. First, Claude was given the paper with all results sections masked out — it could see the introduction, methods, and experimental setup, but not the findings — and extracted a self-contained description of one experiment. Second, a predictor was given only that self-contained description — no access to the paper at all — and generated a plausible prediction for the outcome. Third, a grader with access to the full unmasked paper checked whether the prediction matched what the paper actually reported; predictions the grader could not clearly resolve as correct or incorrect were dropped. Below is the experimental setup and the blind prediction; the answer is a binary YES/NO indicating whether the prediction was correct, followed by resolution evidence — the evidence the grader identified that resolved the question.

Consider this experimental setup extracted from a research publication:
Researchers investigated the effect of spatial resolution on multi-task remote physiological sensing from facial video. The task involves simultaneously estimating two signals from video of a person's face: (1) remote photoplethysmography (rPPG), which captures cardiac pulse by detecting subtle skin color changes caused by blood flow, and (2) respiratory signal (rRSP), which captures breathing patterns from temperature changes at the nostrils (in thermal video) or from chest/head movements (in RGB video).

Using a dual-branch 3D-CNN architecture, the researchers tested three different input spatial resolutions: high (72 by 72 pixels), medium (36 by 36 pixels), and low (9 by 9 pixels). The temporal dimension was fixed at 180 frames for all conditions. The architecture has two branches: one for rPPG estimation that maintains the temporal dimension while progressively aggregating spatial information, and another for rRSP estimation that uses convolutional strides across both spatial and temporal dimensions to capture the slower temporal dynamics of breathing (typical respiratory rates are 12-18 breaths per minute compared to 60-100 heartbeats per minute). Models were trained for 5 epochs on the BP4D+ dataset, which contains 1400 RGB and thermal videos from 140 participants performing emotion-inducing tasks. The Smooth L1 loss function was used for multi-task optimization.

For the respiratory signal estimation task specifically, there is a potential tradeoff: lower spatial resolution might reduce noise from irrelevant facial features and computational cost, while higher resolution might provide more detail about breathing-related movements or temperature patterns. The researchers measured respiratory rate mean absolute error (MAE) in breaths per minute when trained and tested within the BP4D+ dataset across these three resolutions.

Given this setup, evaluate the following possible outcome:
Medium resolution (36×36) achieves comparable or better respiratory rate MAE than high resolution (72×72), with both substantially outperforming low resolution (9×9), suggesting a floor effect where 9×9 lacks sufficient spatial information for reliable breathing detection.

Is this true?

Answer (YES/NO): NO